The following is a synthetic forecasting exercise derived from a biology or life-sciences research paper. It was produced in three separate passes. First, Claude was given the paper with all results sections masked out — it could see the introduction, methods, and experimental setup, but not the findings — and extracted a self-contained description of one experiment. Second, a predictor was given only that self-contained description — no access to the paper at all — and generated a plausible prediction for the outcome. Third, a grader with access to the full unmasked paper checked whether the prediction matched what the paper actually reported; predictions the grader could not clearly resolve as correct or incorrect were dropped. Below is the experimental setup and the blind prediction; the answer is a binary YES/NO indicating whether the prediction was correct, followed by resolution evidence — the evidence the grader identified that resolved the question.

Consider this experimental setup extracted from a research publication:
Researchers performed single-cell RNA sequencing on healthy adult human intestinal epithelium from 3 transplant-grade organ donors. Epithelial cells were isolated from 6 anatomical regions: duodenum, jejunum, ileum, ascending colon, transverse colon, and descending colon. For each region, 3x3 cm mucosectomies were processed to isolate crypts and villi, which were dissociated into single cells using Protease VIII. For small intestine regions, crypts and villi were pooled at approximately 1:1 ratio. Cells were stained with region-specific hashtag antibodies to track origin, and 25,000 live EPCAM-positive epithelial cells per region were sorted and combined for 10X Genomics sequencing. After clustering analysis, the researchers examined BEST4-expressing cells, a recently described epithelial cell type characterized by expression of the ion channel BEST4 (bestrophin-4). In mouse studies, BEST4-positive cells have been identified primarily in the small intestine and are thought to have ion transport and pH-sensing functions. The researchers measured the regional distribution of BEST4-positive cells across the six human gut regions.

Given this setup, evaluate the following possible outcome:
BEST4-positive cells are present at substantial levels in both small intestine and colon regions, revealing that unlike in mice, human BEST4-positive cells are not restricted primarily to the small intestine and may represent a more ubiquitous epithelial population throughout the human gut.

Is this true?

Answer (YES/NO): YES